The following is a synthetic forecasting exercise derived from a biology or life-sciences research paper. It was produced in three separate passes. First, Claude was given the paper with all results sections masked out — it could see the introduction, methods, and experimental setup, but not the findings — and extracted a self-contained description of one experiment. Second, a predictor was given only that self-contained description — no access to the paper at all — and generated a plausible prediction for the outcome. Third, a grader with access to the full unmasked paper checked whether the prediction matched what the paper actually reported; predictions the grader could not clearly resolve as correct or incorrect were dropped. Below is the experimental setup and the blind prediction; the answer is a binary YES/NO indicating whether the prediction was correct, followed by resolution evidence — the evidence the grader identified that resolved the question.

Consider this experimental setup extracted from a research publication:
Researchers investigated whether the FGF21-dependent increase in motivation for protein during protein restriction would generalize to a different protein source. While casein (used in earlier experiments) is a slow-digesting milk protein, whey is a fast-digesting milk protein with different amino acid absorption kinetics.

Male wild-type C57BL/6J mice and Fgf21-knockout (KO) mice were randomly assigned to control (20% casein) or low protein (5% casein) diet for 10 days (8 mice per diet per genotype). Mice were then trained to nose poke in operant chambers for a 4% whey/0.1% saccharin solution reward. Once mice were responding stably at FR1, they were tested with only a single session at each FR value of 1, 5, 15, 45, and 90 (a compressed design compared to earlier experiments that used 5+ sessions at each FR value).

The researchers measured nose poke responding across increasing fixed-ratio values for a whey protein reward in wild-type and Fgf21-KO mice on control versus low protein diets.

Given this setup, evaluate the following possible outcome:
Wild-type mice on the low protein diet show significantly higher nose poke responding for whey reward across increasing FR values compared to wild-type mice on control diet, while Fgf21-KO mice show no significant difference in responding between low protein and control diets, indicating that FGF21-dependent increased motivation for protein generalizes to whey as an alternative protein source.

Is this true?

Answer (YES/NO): NO